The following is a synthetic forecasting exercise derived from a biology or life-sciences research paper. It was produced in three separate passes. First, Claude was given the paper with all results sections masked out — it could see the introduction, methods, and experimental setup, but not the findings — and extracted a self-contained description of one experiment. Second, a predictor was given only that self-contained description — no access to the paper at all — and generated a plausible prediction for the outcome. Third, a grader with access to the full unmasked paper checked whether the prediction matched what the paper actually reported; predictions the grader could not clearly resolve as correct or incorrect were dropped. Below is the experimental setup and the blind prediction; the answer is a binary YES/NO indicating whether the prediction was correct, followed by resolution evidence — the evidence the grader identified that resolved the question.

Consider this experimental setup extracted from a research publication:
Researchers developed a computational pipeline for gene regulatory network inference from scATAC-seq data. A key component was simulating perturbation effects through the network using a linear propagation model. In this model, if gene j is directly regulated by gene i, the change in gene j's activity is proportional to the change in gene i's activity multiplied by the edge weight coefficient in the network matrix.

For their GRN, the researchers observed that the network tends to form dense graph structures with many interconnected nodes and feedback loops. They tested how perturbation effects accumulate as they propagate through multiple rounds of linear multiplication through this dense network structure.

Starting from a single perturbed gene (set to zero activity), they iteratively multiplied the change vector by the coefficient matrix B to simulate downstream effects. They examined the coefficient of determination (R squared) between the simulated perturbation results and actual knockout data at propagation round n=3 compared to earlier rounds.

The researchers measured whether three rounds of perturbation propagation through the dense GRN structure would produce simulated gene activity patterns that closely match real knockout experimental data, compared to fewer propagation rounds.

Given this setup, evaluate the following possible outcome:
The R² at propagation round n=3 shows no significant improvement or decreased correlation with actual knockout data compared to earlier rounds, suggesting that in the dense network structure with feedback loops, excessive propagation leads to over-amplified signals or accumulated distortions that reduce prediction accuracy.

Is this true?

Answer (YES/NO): YES